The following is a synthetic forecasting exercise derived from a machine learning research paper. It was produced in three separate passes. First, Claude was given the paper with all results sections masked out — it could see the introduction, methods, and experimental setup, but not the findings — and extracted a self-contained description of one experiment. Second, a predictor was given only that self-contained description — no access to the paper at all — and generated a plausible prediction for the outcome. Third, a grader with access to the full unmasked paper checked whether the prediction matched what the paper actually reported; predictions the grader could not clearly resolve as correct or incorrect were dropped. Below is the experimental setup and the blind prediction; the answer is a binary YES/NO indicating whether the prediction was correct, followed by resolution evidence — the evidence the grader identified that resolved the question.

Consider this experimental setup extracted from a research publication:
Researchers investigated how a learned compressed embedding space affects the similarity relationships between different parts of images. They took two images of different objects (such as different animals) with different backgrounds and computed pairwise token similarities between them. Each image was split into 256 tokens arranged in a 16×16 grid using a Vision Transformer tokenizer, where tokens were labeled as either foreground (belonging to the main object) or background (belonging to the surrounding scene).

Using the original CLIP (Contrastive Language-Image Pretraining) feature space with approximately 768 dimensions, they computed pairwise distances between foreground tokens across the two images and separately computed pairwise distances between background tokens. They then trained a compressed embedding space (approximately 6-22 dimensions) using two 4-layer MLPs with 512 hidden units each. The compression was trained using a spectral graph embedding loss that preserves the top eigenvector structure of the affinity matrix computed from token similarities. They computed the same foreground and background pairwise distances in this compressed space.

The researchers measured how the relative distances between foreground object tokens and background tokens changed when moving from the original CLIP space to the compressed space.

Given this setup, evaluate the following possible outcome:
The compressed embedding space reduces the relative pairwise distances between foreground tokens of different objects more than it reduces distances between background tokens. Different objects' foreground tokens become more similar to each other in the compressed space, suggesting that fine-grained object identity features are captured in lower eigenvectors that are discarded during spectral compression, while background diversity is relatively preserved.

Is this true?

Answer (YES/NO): NO